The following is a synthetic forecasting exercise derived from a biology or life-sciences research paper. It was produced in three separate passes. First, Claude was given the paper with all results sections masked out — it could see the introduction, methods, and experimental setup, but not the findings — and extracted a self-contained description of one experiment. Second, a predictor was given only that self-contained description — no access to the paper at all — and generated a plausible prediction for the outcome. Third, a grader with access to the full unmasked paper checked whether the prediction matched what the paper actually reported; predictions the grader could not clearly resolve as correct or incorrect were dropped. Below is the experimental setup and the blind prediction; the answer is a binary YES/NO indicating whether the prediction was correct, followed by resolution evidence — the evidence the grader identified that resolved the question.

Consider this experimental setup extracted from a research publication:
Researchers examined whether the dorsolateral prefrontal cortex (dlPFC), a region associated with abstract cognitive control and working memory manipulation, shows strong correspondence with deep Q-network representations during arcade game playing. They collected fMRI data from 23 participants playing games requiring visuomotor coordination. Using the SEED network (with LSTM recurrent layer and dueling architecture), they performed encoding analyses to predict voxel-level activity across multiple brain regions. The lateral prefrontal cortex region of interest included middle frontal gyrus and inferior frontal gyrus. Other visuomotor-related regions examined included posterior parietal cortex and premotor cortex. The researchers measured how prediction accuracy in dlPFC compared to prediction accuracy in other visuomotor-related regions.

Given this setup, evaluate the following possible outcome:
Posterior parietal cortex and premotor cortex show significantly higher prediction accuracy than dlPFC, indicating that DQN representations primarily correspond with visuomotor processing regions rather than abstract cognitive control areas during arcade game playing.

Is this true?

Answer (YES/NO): YES